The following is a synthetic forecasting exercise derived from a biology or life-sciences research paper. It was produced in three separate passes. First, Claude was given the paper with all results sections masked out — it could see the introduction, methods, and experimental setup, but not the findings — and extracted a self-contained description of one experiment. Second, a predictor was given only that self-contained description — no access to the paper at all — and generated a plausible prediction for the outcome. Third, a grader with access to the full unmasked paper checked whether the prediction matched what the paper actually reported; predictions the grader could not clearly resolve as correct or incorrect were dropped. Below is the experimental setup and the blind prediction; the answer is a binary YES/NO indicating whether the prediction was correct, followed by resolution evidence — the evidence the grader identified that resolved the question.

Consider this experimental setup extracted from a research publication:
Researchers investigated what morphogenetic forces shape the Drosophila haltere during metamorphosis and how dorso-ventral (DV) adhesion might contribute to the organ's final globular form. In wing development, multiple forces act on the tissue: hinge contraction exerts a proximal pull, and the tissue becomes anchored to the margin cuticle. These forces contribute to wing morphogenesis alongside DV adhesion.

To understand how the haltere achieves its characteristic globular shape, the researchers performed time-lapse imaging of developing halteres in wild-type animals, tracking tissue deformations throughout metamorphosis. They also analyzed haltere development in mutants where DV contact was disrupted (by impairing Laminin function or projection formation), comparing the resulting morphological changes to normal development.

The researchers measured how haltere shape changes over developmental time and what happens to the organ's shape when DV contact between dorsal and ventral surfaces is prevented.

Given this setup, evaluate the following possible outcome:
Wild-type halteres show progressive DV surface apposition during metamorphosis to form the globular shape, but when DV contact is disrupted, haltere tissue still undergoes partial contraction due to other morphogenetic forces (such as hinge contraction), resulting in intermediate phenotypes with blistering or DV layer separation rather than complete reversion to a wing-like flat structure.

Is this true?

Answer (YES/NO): NO